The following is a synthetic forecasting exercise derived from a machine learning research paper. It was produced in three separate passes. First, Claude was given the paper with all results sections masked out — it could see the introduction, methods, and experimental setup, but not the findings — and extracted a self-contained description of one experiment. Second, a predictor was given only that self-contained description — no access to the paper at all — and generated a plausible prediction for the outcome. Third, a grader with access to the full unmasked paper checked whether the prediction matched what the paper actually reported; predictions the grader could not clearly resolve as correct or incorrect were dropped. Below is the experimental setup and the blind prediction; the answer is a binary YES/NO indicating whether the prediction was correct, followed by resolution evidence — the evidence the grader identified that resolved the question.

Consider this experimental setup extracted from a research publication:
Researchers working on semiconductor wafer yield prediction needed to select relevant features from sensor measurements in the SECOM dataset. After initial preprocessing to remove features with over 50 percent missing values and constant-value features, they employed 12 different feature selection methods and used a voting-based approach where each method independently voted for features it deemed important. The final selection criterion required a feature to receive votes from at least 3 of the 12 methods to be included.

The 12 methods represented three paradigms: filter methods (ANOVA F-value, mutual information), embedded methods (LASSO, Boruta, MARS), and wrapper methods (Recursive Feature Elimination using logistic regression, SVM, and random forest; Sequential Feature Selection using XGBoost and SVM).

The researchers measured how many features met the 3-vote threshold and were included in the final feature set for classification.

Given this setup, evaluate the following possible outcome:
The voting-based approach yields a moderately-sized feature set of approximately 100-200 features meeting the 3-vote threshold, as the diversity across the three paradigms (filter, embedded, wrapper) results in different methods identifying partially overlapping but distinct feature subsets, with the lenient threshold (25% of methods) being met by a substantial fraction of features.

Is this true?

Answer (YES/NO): NO